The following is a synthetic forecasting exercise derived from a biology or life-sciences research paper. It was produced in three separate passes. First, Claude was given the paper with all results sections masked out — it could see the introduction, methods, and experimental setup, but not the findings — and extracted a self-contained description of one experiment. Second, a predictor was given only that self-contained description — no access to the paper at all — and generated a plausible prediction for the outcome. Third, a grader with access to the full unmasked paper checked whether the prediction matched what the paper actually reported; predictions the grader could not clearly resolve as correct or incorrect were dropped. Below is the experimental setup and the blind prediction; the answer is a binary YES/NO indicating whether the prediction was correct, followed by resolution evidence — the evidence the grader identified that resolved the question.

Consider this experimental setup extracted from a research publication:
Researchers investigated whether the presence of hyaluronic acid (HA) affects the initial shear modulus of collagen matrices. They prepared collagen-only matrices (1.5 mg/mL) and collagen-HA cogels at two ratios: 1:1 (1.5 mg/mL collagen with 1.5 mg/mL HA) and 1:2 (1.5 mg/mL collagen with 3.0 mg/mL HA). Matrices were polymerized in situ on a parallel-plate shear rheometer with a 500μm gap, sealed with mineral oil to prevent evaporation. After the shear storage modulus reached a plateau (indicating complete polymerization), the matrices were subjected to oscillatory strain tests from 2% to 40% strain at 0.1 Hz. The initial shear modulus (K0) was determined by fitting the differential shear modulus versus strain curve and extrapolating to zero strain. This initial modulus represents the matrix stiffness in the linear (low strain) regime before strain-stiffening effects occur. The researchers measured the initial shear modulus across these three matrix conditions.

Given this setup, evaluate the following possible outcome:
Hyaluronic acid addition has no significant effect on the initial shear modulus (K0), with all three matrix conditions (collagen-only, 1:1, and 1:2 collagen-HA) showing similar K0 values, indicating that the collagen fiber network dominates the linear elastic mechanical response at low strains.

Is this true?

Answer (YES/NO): NO